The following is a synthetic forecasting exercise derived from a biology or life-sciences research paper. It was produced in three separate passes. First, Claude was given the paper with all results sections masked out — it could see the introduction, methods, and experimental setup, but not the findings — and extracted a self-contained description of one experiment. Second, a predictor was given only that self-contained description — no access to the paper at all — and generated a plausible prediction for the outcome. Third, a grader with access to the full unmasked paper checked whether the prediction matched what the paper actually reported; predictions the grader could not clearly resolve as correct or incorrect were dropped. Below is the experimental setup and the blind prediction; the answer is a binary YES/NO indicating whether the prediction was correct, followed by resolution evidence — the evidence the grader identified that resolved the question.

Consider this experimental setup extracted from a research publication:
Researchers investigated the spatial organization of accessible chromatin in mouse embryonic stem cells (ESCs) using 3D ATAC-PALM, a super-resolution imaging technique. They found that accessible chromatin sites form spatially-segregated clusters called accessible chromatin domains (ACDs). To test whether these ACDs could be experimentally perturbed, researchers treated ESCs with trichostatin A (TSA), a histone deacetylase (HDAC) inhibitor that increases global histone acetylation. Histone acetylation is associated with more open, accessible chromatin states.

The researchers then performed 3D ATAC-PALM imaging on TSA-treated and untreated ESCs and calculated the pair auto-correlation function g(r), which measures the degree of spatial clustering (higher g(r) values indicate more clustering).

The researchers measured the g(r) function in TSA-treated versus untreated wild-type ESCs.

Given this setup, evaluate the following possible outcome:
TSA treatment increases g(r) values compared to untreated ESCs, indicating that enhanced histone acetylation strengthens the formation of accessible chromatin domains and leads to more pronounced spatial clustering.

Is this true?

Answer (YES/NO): NO